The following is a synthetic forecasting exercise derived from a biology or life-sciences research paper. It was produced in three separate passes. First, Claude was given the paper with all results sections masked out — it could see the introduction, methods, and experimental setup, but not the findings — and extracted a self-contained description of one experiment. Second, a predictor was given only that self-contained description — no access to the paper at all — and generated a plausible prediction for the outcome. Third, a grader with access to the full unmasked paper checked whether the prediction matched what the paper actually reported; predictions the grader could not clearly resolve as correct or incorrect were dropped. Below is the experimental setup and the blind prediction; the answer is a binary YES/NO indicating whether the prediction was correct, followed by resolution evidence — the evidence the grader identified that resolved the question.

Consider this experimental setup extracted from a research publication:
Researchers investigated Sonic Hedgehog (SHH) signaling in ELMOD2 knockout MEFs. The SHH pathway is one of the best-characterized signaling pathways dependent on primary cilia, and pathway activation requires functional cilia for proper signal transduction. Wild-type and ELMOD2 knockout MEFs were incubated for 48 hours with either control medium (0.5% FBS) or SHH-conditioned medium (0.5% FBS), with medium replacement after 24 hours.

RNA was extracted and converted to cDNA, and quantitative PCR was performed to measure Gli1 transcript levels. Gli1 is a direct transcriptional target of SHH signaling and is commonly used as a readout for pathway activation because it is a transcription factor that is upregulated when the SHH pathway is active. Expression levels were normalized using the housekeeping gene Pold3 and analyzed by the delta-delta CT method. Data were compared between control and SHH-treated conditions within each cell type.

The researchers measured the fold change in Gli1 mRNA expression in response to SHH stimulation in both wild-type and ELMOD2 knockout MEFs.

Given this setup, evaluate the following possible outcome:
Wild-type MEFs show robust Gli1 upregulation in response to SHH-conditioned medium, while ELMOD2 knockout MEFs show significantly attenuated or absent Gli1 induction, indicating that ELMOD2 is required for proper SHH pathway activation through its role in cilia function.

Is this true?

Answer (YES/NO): YES